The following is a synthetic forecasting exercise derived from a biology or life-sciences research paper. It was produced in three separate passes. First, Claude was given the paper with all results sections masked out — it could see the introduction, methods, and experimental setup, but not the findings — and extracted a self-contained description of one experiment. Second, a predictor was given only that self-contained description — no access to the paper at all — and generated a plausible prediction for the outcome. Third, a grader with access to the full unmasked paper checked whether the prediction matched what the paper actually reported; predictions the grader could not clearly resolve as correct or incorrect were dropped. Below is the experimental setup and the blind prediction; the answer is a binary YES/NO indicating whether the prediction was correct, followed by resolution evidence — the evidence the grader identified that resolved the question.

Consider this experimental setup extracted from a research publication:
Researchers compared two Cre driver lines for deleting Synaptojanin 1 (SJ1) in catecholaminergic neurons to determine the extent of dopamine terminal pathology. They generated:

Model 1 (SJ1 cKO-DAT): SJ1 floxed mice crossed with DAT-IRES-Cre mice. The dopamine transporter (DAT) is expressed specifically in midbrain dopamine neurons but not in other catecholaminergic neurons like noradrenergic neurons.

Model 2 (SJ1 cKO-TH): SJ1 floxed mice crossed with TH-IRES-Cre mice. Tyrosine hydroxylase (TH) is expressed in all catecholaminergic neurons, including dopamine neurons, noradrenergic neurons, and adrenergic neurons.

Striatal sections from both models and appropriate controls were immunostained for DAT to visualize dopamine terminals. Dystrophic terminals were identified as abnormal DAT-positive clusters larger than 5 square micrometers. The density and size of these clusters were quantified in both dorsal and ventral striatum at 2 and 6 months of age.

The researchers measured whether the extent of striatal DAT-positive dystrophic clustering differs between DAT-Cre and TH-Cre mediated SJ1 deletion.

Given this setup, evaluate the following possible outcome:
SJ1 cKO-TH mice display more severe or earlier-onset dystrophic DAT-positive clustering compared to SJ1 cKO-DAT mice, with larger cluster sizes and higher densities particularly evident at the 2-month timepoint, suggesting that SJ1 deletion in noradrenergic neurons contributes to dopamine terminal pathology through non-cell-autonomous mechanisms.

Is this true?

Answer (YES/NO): NO